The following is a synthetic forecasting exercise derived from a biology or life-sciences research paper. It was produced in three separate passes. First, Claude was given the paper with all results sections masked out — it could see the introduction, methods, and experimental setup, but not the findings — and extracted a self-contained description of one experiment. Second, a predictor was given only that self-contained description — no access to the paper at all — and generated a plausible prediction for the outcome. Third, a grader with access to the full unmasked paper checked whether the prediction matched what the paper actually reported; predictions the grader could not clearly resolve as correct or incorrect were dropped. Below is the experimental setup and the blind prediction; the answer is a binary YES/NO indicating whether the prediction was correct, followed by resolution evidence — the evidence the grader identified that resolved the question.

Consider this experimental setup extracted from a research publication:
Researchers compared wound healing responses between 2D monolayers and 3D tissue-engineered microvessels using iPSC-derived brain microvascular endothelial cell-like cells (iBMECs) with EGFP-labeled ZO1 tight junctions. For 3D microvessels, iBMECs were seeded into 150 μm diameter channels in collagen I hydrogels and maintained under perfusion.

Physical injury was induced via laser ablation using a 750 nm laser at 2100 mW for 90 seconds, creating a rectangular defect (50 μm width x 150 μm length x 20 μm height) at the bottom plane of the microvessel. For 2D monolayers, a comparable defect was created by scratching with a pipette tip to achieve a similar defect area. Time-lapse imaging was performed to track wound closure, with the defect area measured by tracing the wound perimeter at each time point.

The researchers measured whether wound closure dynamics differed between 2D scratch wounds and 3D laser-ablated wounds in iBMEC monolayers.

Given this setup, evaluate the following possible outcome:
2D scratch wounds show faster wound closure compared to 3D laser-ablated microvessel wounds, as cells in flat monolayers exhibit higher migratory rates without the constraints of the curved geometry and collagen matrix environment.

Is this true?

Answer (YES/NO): NO